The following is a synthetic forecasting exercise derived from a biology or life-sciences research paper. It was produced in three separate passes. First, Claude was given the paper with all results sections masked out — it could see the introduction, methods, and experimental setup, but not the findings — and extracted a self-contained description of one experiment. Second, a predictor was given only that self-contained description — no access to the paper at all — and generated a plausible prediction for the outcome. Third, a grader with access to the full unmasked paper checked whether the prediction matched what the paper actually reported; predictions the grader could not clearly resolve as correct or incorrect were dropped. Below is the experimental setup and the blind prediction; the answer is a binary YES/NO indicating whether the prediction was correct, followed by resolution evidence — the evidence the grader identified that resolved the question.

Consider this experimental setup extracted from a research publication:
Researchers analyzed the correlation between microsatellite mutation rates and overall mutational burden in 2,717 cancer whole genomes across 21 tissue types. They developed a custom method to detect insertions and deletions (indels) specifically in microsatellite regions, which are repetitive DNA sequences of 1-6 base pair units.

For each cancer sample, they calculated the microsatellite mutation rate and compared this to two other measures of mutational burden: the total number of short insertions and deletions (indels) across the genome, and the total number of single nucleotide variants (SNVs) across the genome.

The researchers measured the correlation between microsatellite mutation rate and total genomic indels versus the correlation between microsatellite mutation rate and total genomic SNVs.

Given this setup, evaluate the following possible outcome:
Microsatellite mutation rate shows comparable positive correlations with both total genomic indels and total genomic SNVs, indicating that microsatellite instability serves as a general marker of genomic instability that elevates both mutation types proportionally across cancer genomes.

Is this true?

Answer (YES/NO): NO